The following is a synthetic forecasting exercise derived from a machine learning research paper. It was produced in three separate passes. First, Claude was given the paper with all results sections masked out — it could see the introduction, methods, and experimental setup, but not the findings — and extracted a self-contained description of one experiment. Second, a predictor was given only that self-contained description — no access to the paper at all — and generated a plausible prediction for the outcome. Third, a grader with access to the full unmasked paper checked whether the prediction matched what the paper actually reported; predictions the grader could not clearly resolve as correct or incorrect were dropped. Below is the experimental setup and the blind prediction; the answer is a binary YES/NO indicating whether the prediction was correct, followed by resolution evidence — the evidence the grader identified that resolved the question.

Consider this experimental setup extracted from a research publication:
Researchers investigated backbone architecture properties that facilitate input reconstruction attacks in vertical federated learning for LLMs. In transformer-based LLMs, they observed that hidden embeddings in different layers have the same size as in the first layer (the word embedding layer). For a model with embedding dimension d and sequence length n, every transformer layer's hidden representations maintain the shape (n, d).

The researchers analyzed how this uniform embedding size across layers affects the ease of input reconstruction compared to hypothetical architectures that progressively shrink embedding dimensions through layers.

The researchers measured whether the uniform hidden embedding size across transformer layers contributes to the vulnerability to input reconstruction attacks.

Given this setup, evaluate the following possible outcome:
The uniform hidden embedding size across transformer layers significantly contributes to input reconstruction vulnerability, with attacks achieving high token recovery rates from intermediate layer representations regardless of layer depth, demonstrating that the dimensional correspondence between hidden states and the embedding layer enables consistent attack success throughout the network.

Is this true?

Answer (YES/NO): NO